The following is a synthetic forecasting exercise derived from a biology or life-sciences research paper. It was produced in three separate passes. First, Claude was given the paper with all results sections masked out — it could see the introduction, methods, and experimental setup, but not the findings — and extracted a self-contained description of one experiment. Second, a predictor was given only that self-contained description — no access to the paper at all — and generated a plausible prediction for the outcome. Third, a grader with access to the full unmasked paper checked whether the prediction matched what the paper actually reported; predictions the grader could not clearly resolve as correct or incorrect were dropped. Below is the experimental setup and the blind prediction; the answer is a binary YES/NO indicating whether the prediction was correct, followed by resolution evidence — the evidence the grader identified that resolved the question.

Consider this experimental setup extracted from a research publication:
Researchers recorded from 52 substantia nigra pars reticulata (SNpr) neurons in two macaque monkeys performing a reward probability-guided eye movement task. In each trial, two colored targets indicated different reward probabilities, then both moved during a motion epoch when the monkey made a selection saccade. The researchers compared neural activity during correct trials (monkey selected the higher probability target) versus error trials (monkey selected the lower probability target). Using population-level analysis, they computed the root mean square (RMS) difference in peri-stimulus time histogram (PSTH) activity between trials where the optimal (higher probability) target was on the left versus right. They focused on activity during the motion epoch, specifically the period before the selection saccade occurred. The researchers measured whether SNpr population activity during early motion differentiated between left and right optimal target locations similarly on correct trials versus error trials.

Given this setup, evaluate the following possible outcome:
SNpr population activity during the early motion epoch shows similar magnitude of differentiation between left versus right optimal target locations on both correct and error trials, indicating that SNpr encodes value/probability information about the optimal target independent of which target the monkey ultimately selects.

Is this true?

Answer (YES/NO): YES